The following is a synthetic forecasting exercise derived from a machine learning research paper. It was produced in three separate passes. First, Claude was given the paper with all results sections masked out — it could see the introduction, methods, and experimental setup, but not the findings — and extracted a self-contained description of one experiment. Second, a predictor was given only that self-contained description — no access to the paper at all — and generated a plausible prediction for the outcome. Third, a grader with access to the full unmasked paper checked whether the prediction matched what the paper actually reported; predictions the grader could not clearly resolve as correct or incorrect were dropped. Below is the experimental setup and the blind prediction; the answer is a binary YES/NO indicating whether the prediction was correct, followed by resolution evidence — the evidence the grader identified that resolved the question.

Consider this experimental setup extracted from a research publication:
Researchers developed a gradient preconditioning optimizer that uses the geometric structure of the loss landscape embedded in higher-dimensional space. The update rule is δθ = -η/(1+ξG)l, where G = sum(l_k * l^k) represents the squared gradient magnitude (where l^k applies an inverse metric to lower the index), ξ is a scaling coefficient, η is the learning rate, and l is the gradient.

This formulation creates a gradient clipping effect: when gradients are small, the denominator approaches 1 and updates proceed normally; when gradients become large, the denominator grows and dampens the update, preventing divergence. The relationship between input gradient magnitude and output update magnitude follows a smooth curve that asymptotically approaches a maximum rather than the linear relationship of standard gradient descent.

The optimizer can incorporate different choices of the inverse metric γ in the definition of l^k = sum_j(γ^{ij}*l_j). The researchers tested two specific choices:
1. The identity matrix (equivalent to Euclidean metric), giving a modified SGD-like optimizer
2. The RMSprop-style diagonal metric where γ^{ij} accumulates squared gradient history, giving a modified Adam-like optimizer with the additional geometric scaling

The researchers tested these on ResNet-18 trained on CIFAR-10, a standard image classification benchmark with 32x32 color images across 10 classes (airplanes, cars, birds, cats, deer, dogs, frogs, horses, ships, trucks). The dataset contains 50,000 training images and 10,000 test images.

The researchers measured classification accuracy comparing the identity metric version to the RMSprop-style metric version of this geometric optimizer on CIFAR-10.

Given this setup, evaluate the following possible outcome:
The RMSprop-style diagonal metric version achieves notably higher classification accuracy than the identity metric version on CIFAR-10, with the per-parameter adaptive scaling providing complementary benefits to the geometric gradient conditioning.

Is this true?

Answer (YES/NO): YES